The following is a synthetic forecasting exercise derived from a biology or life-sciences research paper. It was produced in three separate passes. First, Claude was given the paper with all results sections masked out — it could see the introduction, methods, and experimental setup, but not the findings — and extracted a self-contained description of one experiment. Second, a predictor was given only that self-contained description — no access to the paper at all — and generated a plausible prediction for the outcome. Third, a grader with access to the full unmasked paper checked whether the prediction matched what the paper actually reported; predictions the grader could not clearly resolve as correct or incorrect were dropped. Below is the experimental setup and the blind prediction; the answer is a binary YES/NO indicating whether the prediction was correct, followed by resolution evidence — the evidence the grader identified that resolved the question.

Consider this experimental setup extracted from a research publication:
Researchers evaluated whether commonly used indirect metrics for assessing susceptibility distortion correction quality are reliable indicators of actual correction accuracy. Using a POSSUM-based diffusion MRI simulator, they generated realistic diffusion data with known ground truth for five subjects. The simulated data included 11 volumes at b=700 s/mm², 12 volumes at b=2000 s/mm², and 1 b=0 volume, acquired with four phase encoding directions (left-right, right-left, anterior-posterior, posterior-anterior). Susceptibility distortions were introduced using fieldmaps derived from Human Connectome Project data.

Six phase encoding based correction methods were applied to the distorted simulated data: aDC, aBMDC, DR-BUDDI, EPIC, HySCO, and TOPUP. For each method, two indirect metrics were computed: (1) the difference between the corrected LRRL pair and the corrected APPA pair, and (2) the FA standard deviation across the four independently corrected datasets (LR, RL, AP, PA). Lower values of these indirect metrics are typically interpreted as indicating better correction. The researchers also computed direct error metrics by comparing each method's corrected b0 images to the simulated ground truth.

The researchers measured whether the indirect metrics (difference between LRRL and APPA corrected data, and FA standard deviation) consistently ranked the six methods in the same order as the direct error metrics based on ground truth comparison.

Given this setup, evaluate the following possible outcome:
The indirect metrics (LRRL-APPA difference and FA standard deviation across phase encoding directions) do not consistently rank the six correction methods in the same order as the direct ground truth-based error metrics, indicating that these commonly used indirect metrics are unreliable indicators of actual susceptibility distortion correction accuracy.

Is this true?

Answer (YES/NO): NO